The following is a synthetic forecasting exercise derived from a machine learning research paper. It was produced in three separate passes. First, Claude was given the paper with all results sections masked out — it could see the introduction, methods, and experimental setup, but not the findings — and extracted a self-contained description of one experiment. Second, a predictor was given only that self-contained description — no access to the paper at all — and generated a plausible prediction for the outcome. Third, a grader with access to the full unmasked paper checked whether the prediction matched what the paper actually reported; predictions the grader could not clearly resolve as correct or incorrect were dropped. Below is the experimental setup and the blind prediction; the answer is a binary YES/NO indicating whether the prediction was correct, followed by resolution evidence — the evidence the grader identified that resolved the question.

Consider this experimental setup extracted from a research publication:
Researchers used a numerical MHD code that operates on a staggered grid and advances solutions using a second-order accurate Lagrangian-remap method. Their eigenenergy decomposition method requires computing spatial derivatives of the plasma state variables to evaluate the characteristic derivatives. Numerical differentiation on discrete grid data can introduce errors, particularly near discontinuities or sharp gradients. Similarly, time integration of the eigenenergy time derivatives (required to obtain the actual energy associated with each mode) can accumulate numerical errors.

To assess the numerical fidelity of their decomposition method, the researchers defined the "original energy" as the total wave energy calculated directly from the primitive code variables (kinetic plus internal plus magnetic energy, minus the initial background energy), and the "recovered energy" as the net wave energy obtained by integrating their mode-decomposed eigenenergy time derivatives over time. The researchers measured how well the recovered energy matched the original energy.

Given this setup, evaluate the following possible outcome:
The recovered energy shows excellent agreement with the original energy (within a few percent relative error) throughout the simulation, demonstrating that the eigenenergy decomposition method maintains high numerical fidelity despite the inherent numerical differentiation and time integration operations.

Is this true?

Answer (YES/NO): NO